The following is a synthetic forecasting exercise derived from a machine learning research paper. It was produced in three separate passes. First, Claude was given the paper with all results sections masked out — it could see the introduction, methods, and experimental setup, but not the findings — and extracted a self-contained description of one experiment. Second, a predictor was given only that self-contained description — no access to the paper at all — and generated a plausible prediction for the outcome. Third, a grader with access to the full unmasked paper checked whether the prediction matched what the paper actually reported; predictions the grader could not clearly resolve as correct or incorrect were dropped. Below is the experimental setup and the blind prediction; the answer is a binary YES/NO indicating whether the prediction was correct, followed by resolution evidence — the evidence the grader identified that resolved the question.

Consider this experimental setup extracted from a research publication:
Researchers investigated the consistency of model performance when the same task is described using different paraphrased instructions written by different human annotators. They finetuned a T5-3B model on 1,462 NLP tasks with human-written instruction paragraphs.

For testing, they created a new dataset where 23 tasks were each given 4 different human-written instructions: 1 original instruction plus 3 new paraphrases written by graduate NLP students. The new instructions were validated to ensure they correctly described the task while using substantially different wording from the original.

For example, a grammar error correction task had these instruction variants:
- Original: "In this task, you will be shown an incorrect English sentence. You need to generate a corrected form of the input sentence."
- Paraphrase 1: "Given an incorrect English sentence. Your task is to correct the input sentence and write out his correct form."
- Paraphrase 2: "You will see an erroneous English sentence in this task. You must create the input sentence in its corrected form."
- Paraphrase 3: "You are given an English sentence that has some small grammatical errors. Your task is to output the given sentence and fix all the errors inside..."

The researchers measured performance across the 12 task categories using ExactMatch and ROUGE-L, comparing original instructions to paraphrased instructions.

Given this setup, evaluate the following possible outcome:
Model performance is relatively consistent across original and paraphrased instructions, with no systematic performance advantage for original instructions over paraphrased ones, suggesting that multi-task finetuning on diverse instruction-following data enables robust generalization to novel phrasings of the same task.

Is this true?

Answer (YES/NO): YES